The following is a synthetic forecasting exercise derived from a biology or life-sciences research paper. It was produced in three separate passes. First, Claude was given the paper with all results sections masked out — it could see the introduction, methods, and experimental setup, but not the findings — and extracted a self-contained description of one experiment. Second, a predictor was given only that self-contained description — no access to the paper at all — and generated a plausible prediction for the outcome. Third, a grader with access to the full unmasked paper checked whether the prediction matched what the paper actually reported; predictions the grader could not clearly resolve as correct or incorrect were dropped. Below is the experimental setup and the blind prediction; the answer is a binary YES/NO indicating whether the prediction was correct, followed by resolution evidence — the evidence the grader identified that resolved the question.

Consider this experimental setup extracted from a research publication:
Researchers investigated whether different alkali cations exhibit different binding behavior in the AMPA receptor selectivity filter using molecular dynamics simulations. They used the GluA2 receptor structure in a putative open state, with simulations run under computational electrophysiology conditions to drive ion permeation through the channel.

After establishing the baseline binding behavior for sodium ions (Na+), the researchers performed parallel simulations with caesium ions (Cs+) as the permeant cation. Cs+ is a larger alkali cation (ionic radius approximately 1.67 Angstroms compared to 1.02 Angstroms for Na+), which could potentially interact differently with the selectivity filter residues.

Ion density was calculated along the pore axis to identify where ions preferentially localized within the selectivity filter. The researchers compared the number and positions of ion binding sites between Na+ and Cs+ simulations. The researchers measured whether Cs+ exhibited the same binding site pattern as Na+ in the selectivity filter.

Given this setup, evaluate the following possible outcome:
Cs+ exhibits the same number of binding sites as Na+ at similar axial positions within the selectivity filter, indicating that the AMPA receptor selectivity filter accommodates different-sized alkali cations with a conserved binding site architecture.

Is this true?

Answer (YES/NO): NO